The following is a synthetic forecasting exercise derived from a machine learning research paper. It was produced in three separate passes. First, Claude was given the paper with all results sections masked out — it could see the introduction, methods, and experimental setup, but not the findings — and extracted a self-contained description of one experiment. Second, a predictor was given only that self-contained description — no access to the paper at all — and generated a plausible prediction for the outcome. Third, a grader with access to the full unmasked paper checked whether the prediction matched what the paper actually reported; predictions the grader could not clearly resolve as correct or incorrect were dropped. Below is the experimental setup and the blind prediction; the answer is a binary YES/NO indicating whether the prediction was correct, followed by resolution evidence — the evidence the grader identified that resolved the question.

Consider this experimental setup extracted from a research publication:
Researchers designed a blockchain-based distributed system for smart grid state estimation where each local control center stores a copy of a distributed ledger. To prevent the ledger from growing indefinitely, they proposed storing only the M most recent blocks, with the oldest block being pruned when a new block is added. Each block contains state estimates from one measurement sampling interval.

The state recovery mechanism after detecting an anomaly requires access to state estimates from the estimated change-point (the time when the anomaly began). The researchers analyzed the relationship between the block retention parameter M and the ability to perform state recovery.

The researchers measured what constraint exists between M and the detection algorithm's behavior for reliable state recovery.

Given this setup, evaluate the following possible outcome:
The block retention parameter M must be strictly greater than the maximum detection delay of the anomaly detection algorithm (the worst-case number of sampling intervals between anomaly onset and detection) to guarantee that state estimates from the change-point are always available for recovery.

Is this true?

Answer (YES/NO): NO